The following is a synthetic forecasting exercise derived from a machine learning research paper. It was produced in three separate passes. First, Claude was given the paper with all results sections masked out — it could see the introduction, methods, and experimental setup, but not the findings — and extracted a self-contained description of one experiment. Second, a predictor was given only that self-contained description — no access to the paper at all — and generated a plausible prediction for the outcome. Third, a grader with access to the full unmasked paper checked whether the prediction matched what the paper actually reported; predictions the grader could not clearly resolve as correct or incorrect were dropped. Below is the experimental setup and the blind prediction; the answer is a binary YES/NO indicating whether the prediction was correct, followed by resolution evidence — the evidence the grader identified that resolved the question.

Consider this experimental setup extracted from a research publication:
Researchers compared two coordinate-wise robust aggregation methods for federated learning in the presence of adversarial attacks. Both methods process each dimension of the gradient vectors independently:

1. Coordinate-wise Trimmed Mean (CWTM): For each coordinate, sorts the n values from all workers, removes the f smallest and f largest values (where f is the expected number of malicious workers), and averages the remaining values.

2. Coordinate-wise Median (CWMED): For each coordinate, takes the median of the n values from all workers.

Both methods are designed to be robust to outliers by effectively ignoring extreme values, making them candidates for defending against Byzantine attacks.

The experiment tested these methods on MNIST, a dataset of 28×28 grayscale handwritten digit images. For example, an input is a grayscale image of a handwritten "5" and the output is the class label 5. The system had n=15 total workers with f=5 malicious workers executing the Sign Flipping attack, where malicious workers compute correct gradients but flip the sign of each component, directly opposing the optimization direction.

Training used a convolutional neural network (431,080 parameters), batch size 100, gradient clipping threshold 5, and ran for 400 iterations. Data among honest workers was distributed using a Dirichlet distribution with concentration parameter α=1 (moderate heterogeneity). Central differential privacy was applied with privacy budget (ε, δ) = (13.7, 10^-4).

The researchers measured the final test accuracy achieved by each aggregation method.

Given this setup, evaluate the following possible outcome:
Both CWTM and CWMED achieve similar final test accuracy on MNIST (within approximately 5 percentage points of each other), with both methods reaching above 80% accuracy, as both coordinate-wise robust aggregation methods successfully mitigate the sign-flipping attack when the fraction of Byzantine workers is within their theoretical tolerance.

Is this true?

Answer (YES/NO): NO